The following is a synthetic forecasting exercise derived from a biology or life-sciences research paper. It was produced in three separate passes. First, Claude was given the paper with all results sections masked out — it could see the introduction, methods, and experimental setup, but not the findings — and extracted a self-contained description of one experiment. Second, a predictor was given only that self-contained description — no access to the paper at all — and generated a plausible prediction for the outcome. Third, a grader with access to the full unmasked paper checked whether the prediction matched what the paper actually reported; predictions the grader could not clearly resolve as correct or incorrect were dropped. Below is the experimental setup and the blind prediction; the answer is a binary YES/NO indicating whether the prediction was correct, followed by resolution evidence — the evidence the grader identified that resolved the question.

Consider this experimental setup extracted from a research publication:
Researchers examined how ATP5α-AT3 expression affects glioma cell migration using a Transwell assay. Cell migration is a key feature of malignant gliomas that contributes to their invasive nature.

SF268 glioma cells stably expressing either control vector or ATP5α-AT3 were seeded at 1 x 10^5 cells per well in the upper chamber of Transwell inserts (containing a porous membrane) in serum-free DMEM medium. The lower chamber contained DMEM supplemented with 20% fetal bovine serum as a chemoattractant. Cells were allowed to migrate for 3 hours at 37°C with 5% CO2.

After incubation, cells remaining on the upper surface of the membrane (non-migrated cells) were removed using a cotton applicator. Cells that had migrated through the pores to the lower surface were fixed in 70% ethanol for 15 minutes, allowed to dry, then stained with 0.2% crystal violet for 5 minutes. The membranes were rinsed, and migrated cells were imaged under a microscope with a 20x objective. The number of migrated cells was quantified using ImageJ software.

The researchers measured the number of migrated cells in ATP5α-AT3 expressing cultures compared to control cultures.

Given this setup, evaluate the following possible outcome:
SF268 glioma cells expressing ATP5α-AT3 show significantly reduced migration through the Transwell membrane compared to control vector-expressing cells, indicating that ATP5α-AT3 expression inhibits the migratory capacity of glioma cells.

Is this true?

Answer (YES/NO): NO